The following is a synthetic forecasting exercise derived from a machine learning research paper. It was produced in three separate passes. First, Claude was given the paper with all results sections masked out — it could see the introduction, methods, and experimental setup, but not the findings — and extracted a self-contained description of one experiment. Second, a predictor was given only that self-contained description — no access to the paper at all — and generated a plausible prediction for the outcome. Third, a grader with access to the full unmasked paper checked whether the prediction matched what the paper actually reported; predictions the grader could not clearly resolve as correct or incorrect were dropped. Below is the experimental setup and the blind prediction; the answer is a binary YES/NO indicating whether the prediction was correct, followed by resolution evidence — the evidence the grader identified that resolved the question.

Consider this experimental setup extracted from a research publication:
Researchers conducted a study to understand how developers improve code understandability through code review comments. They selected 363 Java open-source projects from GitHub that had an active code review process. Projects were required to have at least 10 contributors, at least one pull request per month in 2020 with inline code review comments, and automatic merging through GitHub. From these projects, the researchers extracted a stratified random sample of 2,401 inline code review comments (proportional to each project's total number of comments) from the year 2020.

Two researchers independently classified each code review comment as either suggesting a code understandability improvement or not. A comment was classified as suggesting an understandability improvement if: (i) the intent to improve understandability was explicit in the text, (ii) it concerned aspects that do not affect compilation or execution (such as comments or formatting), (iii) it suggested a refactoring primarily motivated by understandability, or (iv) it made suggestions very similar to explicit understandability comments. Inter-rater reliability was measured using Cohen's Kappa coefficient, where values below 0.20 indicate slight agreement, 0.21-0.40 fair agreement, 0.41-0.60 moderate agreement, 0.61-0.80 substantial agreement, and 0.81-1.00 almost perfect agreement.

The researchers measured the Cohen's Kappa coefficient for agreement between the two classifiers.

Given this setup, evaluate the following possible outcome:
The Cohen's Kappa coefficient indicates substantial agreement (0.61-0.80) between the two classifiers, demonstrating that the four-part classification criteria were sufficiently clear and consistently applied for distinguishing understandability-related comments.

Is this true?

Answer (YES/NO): NO